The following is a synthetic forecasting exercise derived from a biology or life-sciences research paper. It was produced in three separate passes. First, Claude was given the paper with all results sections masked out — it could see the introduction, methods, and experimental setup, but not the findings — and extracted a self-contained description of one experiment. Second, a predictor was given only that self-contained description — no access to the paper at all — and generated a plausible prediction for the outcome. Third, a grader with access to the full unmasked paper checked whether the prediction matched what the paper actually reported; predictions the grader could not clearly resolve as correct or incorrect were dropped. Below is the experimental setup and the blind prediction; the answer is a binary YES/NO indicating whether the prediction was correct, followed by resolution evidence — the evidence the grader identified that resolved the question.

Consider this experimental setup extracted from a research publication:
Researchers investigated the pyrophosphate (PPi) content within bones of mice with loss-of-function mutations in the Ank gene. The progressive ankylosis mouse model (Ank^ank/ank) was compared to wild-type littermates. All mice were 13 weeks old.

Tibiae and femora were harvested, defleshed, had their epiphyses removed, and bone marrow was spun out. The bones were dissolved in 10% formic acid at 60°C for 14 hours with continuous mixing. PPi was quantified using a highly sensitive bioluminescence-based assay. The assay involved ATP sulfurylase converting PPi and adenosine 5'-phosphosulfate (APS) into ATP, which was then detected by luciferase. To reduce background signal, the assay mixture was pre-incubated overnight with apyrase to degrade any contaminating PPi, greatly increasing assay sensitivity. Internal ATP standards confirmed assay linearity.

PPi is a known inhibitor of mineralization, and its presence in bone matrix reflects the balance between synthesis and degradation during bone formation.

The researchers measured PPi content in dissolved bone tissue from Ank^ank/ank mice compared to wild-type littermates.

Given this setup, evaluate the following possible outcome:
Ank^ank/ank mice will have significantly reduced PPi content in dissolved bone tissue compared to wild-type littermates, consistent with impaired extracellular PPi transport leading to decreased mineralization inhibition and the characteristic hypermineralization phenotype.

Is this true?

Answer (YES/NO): YES